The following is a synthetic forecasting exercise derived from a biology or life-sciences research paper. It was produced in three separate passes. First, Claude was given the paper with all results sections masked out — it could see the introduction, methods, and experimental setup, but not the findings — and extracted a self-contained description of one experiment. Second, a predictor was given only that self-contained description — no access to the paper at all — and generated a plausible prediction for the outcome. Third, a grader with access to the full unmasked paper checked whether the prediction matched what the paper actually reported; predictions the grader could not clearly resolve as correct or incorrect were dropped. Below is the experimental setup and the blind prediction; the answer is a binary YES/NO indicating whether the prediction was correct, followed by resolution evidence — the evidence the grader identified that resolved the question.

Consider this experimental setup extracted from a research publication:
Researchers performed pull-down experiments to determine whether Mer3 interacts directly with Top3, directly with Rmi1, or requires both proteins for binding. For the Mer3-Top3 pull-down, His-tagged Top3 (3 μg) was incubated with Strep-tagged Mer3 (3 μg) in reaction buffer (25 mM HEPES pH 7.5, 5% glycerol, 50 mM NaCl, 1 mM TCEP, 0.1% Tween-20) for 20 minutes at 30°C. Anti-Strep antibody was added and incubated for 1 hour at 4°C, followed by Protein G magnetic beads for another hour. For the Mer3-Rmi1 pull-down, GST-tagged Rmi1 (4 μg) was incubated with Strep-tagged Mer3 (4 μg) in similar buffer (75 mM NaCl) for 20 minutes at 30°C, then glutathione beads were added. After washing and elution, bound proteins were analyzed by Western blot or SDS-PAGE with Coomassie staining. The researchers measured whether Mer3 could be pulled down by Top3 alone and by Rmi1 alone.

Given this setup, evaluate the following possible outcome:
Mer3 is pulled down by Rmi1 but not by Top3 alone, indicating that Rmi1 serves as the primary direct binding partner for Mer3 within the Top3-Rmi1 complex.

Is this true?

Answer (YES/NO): NO